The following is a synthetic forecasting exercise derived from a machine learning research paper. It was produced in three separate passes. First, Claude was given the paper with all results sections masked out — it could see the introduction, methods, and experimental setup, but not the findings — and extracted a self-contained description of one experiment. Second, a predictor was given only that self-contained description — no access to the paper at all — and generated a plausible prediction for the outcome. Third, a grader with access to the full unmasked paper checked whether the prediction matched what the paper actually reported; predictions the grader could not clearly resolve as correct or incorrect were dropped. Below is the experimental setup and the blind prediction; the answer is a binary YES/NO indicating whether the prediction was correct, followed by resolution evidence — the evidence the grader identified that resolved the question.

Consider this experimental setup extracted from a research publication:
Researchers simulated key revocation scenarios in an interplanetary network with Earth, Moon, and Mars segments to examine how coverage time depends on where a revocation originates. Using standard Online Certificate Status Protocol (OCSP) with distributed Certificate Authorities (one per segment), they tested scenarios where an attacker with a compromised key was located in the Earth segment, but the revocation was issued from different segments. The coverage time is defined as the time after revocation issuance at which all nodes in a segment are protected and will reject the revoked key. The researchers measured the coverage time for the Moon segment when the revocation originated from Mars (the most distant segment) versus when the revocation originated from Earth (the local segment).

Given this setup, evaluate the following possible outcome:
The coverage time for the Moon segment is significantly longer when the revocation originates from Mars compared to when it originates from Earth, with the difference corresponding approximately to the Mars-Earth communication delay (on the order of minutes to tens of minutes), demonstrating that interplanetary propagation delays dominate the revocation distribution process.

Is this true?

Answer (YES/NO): YES